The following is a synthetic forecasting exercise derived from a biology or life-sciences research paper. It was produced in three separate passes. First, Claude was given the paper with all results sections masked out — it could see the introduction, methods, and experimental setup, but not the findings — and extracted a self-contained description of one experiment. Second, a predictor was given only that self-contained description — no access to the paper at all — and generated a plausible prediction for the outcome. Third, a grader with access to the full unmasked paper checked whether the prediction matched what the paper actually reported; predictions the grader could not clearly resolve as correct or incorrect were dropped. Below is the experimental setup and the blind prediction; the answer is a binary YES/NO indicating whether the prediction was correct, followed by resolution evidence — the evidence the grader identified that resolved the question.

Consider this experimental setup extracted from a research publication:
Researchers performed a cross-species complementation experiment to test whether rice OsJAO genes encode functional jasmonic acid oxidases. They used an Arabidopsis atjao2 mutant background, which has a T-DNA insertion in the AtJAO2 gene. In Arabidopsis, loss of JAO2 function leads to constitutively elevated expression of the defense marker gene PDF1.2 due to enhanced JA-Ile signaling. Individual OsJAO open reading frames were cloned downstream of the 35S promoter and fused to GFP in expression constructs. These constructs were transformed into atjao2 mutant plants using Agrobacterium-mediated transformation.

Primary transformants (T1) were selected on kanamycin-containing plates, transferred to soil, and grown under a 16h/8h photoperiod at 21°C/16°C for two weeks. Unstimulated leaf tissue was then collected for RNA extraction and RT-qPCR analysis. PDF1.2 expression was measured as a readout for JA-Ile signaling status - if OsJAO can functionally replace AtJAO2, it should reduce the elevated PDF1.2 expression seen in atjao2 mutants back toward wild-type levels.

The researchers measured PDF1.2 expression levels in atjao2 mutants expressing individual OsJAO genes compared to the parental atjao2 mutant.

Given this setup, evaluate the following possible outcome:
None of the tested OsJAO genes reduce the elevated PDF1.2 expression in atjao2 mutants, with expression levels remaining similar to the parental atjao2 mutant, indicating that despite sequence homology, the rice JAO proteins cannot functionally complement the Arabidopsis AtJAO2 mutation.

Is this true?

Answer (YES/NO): NO